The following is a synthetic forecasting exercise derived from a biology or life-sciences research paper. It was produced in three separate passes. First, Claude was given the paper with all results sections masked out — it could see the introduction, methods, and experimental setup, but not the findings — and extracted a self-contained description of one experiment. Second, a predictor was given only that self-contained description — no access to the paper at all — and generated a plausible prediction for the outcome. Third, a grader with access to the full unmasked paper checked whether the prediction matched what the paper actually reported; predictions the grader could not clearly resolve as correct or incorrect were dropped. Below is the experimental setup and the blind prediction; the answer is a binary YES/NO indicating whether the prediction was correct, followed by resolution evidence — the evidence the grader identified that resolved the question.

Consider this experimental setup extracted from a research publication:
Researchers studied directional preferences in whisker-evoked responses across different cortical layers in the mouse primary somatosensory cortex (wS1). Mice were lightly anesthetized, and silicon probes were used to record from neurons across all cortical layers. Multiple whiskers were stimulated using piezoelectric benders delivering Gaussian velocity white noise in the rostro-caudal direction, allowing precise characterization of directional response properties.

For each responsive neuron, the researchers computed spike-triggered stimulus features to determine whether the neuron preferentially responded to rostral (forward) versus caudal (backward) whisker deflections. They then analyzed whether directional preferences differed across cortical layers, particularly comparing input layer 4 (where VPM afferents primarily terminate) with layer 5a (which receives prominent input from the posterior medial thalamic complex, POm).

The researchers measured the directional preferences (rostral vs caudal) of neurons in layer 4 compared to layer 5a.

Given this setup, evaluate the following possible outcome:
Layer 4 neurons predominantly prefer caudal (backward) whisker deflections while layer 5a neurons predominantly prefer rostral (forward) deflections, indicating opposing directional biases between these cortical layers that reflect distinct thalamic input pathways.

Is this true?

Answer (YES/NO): YES